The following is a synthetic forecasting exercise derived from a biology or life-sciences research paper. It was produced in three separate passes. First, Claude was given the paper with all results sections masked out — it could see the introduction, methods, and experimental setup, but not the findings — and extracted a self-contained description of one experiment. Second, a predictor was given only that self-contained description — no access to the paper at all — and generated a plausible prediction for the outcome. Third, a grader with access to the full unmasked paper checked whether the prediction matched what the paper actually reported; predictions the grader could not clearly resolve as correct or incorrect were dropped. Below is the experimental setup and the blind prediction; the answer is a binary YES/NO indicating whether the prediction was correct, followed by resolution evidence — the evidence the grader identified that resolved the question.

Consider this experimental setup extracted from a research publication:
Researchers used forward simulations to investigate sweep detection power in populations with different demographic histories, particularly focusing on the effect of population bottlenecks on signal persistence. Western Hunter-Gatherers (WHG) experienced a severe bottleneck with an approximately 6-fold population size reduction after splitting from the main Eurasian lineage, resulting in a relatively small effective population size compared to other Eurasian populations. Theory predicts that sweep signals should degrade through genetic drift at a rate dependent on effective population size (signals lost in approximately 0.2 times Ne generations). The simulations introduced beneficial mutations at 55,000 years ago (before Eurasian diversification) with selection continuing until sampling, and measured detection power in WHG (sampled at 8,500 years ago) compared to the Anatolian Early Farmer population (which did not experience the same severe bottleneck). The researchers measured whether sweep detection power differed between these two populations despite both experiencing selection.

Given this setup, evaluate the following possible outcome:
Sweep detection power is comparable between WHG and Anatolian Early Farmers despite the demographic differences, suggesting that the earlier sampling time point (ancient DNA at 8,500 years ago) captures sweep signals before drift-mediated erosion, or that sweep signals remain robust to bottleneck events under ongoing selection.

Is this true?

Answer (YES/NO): NO